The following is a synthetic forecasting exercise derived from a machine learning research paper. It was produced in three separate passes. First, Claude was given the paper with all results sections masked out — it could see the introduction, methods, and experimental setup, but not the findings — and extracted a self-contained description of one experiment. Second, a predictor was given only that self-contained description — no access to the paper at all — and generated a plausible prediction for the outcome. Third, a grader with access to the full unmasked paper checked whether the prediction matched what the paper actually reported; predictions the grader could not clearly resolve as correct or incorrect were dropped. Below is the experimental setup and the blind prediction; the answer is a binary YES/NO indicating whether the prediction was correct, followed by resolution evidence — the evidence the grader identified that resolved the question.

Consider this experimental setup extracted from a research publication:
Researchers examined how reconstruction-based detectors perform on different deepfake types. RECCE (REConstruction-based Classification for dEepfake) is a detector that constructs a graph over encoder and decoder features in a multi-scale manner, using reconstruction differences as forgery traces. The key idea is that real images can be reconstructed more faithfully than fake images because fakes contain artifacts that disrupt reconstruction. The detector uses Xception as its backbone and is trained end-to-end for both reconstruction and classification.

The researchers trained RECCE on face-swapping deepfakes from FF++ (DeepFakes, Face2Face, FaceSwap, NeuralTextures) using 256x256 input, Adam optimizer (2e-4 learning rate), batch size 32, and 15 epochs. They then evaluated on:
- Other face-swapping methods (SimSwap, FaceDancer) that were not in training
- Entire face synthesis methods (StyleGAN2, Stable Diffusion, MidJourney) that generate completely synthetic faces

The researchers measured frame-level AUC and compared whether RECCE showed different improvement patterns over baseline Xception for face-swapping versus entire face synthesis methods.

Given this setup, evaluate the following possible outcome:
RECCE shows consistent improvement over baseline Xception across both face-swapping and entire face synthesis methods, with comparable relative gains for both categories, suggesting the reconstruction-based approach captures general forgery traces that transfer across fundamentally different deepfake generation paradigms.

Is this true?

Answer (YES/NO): NO